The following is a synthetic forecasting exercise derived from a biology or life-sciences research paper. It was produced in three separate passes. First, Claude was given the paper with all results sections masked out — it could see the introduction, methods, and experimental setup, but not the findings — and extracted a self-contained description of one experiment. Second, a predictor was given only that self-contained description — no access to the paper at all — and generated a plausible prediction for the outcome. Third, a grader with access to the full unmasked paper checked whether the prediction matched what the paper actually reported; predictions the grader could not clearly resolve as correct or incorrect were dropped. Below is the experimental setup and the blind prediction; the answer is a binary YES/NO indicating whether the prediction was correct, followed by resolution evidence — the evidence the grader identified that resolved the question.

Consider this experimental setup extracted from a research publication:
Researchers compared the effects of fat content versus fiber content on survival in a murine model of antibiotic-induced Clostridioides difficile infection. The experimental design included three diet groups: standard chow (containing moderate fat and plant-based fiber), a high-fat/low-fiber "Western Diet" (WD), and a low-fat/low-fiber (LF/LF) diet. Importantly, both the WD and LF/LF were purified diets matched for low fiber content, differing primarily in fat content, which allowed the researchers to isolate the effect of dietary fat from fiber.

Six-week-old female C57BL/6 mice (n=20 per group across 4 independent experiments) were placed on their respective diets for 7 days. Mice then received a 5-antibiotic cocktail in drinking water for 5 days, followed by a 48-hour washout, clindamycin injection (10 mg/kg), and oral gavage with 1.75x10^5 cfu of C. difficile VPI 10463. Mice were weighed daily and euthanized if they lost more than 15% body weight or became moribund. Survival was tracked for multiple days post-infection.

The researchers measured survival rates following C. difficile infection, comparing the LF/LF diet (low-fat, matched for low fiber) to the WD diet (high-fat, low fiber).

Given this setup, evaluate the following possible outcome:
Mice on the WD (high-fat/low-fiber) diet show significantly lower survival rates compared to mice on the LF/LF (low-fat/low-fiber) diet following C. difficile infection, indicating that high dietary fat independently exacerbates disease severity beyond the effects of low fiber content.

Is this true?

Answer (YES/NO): YES